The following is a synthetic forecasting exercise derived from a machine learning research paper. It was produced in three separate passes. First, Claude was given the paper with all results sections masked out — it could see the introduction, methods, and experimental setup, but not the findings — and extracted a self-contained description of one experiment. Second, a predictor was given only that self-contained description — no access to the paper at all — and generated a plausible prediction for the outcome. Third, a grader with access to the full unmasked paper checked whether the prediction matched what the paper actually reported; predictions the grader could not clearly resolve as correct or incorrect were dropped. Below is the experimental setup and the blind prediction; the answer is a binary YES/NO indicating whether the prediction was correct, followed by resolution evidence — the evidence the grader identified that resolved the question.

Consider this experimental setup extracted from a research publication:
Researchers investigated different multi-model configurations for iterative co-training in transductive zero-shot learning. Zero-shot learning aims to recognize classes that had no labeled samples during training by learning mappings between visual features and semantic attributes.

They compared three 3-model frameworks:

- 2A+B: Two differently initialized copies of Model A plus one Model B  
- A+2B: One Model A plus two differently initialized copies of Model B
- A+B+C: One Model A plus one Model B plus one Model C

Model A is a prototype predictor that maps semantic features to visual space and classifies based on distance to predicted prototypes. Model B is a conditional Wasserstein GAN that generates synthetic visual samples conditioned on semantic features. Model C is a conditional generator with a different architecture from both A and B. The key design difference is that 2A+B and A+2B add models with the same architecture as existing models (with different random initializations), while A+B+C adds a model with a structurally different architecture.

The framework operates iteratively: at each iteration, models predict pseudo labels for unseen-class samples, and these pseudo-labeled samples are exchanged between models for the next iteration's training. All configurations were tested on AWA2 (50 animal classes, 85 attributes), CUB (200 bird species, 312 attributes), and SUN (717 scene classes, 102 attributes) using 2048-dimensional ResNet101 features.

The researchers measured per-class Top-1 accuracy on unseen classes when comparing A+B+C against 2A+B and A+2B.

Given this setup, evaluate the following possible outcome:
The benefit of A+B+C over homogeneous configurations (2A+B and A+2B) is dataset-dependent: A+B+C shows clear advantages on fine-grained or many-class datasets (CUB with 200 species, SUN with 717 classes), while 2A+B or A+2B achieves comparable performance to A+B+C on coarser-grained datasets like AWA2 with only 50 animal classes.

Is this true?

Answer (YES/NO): NO